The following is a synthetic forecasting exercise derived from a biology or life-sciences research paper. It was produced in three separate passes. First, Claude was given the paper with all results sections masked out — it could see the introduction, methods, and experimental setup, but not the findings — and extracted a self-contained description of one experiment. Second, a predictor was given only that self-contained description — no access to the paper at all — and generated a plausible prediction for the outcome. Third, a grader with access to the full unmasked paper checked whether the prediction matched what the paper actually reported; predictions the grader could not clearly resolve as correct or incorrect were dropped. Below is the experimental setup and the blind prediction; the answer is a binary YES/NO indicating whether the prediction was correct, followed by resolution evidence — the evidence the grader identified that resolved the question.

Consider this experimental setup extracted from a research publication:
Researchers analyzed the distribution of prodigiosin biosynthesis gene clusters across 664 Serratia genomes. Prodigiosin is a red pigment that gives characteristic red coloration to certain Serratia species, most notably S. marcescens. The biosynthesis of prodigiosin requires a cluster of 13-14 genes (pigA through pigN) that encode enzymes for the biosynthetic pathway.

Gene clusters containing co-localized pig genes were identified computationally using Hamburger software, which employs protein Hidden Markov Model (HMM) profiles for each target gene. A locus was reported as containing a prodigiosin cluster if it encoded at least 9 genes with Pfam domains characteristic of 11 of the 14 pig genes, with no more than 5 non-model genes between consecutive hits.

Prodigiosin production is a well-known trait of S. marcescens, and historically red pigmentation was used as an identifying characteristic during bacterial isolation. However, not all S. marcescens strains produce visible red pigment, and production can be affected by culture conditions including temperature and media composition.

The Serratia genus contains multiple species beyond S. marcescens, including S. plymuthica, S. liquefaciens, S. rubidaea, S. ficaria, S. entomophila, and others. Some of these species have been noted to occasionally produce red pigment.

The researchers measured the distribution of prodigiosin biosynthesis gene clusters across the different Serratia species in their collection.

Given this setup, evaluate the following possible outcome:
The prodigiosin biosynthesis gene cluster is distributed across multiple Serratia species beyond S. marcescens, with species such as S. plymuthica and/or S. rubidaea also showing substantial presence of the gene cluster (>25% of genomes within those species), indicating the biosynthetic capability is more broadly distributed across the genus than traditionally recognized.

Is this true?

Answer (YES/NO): NO